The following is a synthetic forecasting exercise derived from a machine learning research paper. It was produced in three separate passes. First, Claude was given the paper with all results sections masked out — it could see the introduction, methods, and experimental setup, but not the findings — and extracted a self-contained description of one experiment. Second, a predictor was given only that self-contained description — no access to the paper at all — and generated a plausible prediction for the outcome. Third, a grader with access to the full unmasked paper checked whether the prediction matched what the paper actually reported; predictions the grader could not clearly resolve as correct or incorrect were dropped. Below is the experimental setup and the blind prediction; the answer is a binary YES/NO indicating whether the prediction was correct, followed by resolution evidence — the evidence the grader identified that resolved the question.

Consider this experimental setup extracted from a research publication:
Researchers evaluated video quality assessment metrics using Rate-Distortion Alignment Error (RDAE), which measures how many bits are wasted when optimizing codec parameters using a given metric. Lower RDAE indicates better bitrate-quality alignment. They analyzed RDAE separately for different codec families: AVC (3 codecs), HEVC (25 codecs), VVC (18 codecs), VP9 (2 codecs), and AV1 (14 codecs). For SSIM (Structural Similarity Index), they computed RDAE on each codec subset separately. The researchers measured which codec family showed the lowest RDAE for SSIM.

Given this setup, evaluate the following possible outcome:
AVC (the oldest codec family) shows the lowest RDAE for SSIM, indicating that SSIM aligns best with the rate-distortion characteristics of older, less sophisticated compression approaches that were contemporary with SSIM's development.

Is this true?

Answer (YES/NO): NO